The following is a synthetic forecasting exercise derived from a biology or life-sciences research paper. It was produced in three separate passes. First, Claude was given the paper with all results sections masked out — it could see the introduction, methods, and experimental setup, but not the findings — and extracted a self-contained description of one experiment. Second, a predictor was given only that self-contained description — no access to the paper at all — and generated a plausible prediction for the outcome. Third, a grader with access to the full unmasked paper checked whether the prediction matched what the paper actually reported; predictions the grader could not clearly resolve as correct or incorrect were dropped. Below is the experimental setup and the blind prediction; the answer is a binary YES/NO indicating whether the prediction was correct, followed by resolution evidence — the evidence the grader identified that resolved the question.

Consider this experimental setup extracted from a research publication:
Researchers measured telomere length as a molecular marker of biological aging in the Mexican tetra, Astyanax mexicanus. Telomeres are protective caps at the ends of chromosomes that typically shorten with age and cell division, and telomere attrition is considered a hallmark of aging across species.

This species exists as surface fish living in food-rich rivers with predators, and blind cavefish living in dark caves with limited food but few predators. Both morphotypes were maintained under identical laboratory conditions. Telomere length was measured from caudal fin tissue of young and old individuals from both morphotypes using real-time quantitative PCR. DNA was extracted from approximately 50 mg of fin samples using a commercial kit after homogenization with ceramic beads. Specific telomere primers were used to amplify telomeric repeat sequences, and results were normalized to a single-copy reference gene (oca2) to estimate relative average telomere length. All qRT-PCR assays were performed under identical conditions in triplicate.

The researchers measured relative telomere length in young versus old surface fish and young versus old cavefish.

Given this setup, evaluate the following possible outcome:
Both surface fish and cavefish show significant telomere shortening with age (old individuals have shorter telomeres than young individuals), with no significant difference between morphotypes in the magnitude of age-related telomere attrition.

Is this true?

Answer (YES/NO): NO